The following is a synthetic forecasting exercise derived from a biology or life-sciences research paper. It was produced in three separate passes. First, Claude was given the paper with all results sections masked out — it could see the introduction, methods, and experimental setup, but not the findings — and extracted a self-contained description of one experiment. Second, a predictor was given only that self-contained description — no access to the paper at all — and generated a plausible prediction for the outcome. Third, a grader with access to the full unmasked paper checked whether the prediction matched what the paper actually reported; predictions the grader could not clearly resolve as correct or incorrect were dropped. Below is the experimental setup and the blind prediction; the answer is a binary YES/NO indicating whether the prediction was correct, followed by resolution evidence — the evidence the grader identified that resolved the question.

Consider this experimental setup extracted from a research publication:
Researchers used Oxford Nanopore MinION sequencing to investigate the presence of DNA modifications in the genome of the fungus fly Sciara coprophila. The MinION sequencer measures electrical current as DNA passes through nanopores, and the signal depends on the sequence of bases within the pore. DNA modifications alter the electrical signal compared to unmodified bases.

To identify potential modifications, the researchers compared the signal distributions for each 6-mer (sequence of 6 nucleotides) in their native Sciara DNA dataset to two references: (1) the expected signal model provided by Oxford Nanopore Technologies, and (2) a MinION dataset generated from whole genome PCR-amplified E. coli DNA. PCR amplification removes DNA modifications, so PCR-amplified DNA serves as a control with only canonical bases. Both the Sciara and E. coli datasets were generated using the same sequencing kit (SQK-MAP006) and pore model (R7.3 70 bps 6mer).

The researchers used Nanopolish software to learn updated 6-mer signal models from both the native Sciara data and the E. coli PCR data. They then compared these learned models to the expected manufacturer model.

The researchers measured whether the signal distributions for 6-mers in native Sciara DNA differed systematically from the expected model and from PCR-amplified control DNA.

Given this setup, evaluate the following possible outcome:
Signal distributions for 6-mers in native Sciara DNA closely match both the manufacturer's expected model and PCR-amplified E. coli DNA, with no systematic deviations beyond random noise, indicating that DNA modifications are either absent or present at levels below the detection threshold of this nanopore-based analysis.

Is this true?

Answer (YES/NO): NO